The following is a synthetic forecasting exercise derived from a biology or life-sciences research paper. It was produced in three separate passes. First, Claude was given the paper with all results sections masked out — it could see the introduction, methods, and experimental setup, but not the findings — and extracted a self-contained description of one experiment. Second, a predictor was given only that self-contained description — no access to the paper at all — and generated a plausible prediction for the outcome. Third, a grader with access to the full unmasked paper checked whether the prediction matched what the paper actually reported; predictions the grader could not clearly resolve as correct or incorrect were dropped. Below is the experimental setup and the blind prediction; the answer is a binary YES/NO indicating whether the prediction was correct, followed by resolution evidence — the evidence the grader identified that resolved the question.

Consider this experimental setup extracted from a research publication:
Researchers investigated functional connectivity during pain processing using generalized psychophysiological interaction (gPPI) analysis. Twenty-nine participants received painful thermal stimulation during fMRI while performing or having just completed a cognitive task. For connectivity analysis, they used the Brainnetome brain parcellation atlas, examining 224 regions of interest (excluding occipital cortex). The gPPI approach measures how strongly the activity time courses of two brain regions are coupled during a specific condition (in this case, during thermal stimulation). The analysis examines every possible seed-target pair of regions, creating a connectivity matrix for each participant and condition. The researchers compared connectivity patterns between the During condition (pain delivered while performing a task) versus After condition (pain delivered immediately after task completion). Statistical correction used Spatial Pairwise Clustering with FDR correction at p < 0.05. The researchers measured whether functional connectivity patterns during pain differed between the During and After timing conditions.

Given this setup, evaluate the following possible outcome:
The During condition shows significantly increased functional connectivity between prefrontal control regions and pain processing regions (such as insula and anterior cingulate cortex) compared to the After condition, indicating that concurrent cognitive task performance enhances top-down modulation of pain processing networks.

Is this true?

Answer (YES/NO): NO